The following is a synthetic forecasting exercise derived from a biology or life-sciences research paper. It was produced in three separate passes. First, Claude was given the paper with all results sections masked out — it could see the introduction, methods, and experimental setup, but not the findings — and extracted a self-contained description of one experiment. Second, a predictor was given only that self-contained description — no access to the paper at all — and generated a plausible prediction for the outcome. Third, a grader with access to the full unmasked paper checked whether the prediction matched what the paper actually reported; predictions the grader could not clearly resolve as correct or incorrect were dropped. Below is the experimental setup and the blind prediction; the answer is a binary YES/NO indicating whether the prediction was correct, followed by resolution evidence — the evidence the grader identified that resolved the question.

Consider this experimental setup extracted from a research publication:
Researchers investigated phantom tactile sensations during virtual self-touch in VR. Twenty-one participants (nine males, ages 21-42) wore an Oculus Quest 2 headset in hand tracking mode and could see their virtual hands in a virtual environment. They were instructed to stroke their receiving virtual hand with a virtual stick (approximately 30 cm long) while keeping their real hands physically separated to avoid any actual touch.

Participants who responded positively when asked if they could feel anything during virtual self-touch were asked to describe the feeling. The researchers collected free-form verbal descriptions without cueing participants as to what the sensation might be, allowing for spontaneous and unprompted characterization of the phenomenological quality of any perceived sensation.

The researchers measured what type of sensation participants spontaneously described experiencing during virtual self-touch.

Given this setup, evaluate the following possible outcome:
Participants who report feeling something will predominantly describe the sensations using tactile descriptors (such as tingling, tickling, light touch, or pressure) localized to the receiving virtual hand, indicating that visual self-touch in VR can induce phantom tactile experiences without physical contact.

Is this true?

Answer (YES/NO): YES